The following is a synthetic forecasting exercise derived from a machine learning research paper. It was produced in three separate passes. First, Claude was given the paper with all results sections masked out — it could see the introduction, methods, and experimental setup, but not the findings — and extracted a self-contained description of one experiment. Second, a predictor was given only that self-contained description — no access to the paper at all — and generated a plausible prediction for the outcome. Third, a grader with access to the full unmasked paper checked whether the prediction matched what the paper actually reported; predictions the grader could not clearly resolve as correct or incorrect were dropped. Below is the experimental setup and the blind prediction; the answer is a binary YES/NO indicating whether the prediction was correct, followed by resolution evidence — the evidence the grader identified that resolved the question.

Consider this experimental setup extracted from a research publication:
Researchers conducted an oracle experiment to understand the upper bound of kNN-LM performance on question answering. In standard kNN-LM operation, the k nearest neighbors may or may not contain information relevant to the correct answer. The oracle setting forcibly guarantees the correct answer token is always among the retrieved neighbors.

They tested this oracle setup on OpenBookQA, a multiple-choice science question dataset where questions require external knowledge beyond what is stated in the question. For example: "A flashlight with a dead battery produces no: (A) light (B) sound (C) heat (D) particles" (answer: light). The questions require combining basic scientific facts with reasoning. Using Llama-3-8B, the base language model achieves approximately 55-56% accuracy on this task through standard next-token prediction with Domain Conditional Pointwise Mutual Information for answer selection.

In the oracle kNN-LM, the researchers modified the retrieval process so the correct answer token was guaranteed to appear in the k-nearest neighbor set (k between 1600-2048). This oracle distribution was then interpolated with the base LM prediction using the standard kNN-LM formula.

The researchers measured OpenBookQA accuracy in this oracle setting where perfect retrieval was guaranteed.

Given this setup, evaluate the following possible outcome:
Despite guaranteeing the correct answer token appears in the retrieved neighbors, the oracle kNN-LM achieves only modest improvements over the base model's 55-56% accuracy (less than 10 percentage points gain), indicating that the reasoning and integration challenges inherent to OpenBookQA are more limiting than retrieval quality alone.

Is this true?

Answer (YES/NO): NO